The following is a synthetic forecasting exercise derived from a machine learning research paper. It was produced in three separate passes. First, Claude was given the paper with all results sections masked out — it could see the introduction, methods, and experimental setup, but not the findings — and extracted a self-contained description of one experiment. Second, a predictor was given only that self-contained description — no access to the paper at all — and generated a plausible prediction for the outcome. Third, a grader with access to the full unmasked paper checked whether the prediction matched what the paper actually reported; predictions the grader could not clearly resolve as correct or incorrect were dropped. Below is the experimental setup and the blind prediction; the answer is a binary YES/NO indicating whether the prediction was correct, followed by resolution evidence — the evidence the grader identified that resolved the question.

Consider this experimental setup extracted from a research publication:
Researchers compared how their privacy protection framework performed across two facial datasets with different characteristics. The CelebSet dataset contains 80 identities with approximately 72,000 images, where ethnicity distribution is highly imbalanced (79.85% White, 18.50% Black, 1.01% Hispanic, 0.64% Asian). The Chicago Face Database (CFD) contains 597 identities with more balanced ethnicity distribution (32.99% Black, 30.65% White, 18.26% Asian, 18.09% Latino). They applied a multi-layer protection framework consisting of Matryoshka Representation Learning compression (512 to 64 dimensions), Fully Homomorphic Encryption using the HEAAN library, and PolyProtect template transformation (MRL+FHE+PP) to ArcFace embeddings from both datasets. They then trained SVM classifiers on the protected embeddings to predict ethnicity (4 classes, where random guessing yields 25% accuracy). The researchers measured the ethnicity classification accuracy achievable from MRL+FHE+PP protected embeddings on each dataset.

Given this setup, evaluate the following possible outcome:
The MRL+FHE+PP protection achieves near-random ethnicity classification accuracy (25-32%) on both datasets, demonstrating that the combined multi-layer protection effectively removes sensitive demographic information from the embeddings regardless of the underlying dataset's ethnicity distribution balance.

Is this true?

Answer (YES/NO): NO